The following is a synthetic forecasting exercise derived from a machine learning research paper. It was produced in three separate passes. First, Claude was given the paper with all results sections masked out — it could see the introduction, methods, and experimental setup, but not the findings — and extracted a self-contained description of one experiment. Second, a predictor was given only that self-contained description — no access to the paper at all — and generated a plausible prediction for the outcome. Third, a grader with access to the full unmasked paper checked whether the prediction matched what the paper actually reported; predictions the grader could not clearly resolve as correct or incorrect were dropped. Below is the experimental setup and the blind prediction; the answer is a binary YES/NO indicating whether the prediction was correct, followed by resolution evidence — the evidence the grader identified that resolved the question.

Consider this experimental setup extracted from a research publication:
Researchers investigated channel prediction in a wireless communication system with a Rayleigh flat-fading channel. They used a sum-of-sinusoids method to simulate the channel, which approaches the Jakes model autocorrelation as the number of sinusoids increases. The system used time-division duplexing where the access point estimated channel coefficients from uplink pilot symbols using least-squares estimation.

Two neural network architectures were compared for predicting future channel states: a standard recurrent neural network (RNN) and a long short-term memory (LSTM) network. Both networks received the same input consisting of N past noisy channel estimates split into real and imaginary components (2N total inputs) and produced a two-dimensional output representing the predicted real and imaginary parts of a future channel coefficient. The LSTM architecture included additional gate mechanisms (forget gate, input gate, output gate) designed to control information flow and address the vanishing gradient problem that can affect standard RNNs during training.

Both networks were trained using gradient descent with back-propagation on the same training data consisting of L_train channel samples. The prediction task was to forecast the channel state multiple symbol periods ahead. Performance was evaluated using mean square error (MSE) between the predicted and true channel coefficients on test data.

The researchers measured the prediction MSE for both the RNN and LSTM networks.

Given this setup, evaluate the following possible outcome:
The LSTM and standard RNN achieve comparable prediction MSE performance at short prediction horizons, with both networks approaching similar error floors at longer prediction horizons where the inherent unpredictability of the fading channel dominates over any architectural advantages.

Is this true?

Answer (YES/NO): YES